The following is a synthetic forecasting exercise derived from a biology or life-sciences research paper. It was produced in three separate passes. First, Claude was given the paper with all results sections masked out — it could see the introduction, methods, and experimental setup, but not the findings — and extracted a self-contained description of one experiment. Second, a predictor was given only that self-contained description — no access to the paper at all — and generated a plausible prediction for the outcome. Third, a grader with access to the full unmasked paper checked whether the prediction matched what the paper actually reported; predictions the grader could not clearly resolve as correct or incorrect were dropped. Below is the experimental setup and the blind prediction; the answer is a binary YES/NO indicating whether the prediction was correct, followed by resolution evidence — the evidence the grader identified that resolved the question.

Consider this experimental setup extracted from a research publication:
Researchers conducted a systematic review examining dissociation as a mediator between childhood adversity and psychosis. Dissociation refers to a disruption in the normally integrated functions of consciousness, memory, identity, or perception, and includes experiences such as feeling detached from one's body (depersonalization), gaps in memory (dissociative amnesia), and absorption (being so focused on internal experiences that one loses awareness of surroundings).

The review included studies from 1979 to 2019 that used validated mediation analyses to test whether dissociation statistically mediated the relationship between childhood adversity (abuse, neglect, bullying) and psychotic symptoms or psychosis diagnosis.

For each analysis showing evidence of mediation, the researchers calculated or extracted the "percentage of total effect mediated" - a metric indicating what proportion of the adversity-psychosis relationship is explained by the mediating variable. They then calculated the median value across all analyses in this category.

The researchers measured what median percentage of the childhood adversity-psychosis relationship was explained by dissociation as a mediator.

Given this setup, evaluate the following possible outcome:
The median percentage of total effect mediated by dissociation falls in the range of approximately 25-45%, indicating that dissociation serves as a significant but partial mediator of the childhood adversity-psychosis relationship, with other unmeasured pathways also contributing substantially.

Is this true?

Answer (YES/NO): NO